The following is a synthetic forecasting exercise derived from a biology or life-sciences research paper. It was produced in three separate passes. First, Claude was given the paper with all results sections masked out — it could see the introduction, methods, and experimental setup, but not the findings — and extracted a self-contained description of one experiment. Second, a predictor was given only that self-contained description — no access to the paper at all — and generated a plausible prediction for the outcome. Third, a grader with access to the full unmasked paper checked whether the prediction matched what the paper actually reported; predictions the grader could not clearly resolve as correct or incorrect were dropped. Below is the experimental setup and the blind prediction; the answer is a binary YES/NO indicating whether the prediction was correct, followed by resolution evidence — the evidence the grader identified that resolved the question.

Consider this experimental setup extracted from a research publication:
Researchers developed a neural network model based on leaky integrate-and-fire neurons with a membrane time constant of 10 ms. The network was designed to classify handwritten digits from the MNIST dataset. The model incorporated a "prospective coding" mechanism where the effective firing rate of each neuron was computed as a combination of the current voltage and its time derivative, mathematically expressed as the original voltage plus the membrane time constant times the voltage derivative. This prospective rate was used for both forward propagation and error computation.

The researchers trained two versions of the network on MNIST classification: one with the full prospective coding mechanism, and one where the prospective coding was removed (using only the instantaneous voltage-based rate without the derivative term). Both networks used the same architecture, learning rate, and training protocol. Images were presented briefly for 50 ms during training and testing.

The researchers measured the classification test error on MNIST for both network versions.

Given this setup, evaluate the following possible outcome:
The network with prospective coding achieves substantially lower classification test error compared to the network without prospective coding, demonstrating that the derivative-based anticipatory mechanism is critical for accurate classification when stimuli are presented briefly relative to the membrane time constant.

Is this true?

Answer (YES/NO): YES